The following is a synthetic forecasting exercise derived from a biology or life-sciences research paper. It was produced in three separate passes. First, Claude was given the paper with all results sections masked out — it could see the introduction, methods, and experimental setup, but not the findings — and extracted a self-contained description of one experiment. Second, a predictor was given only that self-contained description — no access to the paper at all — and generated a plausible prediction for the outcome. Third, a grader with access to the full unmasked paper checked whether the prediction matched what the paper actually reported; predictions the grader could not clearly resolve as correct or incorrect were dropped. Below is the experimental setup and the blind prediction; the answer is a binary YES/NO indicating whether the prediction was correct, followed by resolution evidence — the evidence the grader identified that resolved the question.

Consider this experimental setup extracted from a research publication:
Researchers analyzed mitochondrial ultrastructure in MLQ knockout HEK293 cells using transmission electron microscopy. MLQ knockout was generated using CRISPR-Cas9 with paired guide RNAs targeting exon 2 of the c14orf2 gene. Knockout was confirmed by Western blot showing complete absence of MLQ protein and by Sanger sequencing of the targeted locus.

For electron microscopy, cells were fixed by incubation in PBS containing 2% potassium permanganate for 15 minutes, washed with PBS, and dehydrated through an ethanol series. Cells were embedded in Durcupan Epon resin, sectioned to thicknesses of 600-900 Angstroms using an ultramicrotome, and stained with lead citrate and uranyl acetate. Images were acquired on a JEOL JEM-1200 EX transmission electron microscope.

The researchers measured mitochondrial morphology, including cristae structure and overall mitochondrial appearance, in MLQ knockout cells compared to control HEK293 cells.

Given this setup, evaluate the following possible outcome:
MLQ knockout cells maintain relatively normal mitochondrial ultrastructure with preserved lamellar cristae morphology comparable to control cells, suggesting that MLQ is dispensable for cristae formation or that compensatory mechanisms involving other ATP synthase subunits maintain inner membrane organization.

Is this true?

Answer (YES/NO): NO